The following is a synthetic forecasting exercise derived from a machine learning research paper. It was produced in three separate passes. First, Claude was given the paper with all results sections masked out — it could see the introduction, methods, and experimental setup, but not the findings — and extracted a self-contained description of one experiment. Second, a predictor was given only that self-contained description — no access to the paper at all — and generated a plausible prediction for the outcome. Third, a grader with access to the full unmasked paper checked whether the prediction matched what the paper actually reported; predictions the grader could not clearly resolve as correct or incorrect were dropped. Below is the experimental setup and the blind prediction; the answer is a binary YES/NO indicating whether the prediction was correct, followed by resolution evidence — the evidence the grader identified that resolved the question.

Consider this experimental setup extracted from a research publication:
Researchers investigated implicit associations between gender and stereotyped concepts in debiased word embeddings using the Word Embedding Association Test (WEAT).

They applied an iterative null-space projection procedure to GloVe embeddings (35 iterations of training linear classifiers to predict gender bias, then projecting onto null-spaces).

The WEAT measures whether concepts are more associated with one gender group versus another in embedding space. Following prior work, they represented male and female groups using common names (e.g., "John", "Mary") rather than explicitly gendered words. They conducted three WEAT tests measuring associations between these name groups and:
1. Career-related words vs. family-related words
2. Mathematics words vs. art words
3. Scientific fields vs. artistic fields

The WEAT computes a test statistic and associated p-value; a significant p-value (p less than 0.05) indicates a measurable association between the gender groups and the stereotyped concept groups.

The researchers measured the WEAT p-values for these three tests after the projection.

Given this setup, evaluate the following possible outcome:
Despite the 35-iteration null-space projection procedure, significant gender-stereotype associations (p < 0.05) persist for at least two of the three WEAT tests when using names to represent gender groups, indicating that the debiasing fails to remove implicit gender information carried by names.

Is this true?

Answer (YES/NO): NO